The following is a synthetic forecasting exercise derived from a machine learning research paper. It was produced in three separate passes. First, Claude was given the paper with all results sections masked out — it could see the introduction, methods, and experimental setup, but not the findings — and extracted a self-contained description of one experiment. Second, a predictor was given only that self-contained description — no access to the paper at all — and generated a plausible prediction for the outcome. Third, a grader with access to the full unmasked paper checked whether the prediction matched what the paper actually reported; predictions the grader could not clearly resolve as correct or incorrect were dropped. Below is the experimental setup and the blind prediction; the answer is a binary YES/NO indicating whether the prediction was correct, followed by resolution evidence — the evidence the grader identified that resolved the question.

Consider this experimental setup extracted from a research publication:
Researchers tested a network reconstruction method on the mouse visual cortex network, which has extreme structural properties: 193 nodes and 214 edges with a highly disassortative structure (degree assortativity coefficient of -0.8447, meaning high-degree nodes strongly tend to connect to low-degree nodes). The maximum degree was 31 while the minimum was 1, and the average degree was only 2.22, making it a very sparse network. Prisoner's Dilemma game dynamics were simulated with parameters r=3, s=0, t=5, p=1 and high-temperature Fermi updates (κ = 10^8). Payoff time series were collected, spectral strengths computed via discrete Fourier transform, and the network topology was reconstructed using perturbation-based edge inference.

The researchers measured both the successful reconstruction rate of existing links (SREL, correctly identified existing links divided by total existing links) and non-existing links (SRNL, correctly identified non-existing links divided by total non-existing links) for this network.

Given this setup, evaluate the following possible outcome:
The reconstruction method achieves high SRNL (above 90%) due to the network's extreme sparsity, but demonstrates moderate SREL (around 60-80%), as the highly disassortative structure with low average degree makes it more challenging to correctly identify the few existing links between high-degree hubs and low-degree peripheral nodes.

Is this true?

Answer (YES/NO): NO